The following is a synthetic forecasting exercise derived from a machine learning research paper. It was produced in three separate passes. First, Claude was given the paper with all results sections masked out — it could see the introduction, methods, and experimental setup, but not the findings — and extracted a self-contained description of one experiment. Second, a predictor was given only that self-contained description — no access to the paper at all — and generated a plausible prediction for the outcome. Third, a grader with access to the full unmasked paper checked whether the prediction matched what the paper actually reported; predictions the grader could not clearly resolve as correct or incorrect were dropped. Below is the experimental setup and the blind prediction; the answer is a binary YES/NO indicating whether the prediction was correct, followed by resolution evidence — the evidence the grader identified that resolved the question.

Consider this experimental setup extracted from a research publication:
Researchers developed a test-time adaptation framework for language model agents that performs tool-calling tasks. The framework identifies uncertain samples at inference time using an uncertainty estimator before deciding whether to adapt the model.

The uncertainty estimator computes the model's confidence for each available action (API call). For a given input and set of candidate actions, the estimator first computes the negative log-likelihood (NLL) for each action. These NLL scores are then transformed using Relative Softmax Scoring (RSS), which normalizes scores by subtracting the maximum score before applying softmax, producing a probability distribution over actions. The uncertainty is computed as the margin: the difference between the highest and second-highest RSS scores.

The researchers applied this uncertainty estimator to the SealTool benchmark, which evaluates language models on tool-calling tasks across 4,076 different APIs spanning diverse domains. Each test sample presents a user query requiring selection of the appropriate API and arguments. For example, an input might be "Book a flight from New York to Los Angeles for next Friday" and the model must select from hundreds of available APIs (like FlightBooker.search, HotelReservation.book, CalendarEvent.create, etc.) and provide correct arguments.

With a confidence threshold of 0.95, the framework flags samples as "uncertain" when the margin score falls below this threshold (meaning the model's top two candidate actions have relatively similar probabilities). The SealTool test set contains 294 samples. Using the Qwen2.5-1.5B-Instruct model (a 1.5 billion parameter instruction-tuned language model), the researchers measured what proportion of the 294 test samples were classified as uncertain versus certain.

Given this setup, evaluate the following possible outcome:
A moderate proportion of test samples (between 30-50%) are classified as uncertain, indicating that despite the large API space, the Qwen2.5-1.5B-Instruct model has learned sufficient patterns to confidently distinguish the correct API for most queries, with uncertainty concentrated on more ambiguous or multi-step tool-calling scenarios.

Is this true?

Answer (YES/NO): NO